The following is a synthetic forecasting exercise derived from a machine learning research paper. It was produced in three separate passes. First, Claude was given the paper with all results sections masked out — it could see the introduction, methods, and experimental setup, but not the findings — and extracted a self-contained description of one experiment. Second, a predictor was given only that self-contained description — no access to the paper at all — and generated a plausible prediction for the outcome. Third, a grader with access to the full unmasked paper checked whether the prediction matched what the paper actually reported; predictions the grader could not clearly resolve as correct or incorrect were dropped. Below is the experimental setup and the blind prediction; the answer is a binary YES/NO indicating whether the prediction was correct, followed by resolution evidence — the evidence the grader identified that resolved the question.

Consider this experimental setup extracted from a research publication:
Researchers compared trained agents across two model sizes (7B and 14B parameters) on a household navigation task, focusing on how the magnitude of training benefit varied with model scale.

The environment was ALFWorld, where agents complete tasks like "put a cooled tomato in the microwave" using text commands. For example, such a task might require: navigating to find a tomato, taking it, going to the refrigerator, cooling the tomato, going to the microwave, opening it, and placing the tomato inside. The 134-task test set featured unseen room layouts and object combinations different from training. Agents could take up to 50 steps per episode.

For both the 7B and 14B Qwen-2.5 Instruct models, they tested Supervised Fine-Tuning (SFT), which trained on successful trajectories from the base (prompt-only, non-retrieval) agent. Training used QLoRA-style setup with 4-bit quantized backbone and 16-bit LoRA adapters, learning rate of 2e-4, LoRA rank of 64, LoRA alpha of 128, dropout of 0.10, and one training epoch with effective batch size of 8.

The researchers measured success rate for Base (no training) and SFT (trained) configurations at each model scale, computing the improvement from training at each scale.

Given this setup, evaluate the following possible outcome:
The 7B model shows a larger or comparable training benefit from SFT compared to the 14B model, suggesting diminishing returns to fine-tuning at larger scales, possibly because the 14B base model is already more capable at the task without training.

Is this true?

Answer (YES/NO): YES